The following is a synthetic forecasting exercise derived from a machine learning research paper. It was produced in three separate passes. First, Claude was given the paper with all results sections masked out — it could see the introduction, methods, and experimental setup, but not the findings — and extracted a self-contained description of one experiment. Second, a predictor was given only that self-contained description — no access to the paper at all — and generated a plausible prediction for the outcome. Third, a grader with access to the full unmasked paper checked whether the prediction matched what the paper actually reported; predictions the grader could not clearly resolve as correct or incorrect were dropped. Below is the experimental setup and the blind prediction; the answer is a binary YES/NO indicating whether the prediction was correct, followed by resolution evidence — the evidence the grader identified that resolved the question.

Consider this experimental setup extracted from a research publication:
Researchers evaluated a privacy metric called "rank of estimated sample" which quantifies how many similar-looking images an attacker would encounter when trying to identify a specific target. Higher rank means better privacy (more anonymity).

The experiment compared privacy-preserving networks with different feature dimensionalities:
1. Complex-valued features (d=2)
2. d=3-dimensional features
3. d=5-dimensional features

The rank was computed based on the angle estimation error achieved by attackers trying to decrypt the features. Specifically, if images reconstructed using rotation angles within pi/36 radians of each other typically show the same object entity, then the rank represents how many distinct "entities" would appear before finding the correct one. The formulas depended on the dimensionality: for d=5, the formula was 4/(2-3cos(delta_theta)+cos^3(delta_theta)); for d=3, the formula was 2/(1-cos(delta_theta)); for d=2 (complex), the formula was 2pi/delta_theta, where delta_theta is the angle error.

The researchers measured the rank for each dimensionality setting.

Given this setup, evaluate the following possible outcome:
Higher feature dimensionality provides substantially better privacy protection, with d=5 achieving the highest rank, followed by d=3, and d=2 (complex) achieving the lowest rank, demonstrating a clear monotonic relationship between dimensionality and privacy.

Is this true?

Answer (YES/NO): YES